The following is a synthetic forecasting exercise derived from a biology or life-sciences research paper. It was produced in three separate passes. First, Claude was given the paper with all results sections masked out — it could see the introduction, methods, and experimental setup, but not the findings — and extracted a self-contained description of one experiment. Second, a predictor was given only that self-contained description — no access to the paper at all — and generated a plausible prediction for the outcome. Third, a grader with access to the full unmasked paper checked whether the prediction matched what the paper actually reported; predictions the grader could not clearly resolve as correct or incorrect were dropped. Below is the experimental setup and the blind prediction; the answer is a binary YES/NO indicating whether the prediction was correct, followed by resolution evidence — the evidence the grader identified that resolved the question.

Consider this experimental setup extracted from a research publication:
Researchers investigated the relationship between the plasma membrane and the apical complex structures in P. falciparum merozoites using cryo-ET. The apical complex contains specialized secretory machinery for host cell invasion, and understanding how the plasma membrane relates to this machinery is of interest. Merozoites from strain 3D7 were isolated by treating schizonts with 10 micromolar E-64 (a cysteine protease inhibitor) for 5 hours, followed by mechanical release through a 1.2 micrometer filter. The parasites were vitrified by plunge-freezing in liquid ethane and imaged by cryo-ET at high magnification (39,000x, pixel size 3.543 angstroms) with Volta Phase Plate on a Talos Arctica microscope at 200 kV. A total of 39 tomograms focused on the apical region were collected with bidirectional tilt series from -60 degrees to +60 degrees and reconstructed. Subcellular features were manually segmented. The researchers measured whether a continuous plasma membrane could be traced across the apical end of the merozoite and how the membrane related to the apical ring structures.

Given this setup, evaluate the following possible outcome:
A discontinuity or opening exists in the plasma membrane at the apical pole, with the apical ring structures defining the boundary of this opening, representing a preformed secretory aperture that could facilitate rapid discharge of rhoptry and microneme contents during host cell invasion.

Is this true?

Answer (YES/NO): NO